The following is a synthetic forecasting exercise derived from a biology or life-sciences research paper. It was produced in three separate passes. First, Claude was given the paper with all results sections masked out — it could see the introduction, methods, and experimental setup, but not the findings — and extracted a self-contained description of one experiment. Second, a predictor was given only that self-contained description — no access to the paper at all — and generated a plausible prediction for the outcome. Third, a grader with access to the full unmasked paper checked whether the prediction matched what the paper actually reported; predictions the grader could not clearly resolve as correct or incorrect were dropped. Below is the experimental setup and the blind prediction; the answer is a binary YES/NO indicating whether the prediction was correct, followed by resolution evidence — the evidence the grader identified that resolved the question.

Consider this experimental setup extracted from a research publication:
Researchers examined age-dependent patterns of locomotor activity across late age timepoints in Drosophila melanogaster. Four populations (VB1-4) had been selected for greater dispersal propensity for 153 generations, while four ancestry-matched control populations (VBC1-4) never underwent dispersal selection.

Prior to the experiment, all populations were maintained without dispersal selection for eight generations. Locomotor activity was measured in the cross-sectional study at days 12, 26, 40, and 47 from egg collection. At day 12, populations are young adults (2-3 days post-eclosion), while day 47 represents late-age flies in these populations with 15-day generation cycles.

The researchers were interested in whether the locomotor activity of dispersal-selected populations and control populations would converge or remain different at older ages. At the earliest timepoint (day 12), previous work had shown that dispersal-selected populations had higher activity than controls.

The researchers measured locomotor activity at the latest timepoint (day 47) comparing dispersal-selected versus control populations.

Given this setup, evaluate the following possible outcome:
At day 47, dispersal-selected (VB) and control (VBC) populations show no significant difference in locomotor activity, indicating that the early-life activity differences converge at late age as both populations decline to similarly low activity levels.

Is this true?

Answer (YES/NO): NO